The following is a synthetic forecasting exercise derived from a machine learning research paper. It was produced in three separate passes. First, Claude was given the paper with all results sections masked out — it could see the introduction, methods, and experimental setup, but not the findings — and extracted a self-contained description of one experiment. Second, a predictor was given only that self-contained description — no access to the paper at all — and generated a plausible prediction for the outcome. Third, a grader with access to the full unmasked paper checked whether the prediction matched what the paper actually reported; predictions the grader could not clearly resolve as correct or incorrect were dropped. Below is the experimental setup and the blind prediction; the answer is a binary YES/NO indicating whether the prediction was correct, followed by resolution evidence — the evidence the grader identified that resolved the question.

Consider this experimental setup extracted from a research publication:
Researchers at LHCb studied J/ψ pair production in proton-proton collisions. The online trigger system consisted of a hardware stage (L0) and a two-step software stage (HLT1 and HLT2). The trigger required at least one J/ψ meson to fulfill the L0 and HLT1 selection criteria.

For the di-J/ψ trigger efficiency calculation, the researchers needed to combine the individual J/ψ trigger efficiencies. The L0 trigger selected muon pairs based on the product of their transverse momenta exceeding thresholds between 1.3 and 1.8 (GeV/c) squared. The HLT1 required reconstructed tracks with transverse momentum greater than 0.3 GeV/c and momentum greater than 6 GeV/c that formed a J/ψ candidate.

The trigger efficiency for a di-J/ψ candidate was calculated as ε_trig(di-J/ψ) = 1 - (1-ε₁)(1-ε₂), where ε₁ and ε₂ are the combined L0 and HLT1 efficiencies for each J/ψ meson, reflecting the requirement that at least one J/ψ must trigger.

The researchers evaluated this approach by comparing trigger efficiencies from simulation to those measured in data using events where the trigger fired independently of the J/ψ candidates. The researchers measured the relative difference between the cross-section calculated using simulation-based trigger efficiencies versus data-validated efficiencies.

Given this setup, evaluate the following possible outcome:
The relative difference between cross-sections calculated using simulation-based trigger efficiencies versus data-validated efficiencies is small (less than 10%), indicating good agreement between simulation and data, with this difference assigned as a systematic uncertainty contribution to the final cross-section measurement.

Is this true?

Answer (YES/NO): YES